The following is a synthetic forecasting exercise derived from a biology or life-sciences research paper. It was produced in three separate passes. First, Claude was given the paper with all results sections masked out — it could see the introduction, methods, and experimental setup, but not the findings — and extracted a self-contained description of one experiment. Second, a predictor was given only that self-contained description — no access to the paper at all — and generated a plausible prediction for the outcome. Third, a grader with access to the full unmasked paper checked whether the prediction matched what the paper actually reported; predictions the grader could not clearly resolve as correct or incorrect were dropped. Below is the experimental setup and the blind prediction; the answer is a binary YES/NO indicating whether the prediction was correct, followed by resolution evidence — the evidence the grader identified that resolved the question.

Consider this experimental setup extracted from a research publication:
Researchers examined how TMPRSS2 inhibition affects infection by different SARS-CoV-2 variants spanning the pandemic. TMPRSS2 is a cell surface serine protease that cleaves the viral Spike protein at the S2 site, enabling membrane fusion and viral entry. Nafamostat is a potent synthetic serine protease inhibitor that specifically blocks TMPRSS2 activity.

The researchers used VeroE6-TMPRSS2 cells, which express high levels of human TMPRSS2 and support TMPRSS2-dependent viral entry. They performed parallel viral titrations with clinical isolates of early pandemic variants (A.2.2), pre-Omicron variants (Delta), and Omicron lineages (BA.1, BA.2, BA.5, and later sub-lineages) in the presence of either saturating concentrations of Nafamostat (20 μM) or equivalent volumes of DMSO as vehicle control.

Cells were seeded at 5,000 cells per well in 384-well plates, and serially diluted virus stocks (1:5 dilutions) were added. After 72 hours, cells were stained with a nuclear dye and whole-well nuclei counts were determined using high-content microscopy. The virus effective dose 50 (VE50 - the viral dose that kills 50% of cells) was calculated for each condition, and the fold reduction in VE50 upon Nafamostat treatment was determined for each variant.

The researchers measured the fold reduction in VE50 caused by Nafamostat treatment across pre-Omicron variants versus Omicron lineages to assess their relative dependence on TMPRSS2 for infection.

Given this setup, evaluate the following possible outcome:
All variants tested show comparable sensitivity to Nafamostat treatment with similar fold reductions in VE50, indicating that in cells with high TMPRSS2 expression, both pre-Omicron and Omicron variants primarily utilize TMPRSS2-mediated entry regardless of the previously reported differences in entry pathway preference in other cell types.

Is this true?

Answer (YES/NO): NO